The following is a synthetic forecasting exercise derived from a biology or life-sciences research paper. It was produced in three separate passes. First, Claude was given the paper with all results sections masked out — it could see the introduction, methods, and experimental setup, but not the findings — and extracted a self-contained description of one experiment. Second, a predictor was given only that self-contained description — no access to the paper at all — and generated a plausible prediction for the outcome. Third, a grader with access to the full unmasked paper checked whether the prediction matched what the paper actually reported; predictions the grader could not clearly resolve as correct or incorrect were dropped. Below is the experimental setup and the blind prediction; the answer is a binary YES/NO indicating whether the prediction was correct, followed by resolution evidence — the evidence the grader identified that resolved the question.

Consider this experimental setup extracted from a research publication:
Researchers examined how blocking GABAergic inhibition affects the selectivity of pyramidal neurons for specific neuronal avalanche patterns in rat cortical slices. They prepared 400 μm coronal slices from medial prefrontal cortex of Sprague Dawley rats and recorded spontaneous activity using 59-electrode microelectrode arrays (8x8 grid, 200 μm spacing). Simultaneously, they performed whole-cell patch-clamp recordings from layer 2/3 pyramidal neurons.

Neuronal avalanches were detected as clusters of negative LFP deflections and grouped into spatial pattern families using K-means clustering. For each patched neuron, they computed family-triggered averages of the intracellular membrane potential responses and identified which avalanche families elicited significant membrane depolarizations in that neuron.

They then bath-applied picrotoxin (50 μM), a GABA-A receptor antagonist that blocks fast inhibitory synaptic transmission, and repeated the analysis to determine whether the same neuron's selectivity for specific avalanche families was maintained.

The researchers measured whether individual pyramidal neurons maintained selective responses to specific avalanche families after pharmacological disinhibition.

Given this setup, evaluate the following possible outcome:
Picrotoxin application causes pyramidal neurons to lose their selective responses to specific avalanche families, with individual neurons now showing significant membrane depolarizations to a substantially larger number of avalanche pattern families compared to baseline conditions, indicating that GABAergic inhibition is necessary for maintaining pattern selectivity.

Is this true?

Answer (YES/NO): NO